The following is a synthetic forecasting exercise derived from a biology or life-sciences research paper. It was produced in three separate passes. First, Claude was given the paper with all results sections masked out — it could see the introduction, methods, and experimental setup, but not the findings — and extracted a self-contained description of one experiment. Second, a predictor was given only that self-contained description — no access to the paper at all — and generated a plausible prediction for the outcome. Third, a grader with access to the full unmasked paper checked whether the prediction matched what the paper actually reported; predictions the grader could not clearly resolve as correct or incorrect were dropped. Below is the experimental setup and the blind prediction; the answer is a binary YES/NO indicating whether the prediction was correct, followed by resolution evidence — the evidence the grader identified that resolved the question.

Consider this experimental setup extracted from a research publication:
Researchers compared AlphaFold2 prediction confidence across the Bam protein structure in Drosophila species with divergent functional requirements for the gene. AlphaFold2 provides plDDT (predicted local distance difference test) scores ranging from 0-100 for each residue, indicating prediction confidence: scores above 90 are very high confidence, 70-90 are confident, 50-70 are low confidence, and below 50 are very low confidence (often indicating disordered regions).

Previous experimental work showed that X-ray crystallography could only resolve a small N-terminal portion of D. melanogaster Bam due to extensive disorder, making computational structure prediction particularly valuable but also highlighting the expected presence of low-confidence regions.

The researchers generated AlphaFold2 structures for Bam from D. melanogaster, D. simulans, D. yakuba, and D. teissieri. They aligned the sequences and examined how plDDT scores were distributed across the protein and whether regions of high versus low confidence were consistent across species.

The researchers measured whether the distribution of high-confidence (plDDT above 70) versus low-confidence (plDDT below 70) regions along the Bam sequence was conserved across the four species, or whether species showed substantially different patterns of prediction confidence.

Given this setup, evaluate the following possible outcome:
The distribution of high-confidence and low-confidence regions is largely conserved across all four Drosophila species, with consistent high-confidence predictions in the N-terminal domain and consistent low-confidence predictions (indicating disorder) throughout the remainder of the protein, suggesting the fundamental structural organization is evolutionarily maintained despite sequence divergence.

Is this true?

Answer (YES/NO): NO